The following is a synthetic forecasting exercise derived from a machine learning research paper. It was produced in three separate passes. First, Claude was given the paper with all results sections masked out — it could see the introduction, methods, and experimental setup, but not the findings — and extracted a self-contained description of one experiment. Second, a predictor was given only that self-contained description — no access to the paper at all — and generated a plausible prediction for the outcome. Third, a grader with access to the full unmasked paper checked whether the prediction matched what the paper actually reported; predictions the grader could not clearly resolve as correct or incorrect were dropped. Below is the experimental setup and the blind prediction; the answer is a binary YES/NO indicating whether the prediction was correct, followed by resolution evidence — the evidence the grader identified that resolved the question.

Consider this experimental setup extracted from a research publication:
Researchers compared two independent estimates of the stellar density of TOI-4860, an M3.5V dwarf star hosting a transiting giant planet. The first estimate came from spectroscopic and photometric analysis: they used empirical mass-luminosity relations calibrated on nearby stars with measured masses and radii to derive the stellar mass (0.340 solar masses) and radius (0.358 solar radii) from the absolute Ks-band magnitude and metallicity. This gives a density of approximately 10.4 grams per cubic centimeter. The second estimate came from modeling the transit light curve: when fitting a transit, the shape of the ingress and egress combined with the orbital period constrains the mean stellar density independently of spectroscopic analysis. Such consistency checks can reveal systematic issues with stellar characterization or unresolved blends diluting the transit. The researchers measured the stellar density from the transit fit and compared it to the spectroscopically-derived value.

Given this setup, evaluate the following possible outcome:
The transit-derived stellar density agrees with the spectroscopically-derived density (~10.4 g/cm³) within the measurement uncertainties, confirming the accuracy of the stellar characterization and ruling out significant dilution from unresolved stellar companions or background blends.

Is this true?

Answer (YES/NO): YES